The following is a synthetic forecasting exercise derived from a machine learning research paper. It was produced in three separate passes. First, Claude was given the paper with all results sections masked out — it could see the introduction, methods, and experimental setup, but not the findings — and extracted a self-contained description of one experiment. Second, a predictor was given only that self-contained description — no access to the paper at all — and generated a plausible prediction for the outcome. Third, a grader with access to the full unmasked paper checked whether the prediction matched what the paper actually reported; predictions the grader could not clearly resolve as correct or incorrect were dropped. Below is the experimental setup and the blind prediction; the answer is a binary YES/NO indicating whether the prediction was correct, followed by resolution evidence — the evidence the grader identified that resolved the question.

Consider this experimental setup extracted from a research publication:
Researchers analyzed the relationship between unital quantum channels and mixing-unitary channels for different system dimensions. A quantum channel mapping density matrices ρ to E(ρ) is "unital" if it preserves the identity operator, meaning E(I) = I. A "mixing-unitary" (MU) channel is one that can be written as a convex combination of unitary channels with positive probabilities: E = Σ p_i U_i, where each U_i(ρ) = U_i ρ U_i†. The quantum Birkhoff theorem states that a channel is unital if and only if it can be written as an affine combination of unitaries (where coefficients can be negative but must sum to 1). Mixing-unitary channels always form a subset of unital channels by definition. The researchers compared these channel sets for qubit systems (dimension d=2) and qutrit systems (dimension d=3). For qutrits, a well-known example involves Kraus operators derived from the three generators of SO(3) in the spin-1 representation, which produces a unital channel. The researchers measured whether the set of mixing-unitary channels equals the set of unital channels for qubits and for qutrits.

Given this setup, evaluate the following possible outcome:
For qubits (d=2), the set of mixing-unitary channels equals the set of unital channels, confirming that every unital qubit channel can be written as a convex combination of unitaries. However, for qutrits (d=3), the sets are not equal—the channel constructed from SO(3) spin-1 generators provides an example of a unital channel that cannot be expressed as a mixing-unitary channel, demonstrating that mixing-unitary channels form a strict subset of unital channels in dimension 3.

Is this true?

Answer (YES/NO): YES